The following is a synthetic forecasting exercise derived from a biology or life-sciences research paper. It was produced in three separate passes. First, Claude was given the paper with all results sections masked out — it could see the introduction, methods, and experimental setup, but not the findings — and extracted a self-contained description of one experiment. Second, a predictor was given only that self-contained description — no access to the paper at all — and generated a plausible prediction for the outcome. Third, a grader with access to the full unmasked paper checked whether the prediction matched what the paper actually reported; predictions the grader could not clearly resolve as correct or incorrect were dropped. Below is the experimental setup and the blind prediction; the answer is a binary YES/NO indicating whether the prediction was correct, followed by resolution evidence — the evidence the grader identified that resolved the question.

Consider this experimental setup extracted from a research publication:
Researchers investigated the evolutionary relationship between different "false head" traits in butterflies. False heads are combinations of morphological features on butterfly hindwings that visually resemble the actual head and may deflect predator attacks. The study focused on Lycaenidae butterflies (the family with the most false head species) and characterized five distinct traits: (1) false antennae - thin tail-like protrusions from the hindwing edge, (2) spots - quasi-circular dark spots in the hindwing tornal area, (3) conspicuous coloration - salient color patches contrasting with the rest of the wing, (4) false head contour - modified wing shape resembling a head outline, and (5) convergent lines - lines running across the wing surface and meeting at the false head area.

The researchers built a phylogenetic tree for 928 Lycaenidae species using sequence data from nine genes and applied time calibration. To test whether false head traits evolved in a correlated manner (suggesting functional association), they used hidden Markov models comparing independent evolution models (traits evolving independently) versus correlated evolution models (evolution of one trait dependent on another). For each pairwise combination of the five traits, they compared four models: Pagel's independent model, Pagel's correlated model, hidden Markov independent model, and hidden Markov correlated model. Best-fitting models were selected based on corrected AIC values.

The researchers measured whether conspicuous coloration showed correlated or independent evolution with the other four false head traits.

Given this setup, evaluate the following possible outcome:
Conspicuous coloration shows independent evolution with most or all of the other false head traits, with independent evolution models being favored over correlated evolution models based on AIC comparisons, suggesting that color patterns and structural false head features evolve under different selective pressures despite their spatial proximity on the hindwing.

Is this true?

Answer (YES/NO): NO